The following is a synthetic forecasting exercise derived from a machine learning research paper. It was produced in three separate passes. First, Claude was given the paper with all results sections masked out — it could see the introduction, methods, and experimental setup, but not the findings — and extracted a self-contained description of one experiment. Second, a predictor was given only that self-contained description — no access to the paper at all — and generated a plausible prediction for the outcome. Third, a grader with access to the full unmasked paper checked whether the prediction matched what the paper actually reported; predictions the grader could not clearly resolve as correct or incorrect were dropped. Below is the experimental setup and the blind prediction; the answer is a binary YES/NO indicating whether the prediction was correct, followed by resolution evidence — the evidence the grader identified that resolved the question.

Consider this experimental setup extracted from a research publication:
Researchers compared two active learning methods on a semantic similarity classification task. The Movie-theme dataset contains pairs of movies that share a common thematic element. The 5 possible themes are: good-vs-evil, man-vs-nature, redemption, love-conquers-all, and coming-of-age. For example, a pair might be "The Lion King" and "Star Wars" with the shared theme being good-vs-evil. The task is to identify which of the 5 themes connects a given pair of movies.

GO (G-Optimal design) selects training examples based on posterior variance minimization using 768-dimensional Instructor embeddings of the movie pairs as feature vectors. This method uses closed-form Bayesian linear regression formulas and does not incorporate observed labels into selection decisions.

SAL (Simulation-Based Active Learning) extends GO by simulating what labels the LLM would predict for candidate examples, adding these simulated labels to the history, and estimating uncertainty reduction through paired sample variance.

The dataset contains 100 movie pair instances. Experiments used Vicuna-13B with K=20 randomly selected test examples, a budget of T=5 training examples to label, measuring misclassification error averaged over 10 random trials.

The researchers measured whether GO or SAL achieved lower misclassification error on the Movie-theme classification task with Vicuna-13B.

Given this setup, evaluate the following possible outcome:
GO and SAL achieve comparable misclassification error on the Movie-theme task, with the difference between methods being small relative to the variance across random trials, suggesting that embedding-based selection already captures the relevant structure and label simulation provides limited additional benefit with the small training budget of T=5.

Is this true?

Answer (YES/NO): NO